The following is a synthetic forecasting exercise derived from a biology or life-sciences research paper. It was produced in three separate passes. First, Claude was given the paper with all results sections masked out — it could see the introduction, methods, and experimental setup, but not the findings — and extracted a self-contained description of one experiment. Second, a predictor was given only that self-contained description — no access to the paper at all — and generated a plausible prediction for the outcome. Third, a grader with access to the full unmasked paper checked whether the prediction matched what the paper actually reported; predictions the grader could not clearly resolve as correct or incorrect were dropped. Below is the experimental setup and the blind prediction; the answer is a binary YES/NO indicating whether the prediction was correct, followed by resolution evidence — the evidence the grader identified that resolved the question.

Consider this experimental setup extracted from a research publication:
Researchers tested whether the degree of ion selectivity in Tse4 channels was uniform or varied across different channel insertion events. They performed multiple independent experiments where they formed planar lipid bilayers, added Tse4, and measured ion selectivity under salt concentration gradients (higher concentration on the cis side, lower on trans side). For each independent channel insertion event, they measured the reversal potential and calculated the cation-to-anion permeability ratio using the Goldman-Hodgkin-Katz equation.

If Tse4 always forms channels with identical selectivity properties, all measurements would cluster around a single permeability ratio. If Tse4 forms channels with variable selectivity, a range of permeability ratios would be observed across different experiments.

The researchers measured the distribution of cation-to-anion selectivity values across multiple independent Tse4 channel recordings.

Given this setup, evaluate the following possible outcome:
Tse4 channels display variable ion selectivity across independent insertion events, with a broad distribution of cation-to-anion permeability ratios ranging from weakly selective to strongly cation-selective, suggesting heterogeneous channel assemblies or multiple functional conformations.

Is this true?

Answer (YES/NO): YES